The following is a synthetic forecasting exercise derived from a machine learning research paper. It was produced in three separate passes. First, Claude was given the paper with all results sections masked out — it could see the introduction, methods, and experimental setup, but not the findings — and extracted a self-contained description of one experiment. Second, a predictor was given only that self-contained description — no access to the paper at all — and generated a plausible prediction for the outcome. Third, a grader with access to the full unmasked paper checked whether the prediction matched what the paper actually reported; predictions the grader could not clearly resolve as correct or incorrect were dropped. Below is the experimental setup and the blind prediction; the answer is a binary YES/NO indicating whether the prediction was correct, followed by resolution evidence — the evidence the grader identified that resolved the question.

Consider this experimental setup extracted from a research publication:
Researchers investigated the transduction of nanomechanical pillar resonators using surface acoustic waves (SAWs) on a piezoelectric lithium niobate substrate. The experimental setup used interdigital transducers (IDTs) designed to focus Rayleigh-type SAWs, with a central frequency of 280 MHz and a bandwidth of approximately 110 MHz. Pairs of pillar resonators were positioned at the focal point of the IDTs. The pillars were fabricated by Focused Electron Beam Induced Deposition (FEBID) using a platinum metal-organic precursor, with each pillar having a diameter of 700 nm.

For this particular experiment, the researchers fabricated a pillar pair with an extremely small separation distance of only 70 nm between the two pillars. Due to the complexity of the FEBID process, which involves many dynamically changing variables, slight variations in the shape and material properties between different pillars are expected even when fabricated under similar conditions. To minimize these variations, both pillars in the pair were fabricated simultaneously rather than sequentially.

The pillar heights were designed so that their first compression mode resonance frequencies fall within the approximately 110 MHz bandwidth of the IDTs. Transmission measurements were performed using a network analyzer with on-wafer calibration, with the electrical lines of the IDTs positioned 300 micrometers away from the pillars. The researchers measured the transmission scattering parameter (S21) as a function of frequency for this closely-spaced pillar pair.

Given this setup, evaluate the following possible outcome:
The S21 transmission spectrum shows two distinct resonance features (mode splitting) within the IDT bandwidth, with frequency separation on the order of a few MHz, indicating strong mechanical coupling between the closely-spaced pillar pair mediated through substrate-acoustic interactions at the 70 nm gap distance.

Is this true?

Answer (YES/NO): NO